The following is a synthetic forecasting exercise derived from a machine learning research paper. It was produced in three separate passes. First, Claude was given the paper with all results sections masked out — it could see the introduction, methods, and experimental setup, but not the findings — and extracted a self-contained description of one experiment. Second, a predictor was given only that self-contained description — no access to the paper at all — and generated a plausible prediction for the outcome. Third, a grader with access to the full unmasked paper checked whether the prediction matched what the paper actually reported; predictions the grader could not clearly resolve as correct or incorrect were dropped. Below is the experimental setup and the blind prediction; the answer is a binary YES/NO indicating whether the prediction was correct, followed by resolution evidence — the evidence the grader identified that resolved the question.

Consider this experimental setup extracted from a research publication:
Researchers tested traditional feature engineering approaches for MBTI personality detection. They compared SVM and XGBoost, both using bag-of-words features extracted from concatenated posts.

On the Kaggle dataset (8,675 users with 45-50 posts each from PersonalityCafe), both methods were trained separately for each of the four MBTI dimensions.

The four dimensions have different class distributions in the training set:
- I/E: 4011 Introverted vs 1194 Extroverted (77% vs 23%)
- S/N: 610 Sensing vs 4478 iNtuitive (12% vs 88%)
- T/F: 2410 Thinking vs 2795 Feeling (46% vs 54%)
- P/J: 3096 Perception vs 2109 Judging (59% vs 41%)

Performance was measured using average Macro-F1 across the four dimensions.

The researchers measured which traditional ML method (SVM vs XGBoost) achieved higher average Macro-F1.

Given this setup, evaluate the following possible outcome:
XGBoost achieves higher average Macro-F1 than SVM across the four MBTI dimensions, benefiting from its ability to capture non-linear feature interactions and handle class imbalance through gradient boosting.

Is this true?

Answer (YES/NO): YES